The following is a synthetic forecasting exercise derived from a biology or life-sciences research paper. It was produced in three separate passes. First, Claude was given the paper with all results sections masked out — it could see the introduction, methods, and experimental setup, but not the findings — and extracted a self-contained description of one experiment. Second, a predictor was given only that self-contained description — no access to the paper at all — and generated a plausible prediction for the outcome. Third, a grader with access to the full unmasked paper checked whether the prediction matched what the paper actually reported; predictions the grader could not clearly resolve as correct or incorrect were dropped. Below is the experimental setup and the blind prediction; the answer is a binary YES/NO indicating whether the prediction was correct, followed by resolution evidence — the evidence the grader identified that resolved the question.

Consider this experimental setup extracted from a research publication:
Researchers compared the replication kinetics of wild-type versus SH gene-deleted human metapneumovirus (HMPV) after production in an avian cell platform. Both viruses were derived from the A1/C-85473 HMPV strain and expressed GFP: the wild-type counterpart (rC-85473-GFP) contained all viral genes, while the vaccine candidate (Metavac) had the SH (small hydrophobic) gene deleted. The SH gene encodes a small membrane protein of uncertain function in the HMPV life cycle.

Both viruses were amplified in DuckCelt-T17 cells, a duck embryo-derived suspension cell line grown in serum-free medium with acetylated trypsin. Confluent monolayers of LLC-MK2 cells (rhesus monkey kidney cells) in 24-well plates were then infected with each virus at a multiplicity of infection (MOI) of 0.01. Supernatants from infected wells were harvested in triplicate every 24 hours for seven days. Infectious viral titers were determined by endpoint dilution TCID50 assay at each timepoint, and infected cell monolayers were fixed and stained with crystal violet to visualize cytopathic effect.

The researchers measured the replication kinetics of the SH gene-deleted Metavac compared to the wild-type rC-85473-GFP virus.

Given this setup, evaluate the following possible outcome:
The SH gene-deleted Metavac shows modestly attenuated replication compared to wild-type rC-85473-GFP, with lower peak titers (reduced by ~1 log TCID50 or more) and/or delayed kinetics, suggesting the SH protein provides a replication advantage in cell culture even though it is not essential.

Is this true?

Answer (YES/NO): NO